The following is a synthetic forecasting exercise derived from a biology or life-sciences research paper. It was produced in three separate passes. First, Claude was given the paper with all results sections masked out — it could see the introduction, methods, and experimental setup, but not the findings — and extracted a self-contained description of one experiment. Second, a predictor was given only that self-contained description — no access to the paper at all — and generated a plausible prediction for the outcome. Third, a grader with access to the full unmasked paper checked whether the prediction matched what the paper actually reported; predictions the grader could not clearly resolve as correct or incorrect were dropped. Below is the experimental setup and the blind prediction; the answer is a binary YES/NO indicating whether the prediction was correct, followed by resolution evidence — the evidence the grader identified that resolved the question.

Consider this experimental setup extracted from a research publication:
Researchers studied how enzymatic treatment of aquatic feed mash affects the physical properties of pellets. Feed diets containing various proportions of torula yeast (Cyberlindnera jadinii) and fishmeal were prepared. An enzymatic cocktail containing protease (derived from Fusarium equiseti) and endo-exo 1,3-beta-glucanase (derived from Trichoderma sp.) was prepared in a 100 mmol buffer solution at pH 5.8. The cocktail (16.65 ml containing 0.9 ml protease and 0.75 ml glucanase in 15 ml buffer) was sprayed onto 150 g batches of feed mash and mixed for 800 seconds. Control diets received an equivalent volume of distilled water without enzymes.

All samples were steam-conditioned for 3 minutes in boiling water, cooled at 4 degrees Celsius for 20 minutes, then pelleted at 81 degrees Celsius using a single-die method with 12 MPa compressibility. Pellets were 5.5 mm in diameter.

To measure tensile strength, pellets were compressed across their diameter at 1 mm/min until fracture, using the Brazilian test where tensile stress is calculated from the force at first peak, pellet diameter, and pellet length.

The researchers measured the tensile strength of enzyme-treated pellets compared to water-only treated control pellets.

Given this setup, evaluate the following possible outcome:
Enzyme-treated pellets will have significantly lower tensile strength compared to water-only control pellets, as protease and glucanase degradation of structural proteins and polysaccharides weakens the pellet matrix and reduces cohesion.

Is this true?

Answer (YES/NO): NO